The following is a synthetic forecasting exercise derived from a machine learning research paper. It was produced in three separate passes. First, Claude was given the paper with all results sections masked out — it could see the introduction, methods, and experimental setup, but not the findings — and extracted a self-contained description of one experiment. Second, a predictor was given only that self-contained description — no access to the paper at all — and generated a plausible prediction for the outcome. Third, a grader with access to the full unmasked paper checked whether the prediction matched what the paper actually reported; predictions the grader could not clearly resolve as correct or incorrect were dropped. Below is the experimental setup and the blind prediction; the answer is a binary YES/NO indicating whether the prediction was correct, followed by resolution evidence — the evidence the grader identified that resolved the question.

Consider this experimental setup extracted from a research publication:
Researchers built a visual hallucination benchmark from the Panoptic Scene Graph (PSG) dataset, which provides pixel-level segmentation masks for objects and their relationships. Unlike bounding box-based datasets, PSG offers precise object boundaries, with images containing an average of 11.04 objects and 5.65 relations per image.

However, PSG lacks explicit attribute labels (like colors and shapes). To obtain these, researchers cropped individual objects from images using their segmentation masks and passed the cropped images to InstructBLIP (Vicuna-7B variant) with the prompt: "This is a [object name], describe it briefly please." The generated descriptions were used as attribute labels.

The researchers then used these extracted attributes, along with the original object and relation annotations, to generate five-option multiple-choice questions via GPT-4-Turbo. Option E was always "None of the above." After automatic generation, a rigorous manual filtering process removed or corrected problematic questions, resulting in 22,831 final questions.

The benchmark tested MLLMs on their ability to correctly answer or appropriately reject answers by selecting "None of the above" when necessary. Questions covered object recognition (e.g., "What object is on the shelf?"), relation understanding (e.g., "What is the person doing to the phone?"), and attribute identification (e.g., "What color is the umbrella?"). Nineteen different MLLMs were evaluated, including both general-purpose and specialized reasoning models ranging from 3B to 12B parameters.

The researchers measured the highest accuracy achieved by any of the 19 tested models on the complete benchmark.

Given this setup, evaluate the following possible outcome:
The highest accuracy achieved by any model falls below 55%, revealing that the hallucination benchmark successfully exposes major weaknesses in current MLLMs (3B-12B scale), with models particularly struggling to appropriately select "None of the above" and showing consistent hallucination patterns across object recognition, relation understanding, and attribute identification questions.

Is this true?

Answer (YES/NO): NO